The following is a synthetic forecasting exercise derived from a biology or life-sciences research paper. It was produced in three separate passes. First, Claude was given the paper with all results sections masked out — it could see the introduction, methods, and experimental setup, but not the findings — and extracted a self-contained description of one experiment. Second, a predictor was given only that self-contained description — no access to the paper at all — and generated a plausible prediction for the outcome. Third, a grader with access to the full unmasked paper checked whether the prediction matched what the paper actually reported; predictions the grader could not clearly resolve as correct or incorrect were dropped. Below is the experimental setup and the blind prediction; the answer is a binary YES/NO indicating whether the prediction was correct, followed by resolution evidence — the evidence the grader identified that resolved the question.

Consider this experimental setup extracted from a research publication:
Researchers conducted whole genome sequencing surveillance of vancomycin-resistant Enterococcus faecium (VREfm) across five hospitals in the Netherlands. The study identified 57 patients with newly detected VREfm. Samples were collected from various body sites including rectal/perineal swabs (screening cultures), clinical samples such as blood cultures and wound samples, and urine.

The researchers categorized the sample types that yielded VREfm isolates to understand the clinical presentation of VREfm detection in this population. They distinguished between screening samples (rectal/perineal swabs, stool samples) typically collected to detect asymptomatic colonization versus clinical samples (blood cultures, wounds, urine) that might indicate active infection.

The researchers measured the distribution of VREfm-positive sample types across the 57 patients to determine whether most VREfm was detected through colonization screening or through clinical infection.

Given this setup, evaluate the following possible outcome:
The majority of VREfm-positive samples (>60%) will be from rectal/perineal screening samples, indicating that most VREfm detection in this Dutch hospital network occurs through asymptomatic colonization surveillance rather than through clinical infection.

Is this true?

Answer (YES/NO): YES